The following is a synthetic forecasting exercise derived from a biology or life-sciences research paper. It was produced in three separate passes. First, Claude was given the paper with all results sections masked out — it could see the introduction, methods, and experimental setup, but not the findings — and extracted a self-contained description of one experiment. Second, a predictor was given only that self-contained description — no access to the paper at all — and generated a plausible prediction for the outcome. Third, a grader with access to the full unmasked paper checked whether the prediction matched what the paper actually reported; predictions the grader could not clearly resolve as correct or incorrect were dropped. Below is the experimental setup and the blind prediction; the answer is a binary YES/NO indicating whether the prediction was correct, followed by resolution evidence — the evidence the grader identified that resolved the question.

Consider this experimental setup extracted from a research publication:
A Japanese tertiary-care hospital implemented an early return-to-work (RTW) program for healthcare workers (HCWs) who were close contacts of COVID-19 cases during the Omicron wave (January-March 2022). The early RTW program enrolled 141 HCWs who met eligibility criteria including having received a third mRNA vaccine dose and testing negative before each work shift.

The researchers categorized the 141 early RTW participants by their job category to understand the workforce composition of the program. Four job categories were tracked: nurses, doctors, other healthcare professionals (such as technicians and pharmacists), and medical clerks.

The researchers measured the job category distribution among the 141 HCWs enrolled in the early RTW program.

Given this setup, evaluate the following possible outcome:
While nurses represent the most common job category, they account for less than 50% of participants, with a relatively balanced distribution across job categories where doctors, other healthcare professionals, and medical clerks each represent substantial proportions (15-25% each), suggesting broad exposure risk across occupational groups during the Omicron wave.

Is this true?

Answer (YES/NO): NO